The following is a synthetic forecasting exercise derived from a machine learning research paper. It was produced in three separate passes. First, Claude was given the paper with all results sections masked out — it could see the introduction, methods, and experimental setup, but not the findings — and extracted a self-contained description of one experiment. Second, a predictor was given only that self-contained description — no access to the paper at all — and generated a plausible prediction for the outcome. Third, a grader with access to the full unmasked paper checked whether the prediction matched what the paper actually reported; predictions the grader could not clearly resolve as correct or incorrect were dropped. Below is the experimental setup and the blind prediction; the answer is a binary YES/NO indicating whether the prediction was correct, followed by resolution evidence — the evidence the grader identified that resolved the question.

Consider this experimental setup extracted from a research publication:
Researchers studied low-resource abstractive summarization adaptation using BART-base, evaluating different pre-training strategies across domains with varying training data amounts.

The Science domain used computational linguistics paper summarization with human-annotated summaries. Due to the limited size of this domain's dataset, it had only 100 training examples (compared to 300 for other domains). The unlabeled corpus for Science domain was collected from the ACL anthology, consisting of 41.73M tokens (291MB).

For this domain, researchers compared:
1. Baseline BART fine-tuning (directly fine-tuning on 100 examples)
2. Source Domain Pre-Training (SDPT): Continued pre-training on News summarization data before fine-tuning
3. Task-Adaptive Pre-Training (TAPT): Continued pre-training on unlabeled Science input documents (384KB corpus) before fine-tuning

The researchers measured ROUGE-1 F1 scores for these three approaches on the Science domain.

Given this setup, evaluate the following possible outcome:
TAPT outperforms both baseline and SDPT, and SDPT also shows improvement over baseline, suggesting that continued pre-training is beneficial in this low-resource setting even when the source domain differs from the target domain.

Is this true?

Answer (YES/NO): NO